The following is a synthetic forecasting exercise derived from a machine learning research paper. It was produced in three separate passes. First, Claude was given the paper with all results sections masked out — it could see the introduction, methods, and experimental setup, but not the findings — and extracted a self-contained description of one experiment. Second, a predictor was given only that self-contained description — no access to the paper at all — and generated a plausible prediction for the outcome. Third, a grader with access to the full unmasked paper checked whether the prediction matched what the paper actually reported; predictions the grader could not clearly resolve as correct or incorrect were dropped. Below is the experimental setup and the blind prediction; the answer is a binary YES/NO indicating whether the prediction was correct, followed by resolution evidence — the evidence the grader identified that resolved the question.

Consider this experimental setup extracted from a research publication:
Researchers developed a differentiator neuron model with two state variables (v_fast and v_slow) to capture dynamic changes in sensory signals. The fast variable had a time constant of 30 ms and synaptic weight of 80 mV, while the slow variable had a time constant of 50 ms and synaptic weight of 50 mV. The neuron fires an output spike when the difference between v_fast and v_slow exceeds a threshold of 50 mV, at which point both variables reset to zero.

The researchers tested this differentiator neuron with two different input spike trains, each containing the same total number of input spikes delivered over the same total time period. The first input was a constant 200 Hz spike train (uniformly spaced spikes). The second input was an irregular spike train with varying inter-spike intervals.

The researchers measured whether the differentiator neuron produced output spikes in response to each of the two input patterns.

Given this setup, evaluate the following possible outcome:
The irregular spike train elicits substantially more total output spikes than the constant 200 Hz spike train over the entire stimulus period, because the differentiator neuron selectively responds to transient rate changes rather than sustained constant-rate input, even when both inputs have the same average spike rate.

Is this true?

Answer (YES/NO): YES